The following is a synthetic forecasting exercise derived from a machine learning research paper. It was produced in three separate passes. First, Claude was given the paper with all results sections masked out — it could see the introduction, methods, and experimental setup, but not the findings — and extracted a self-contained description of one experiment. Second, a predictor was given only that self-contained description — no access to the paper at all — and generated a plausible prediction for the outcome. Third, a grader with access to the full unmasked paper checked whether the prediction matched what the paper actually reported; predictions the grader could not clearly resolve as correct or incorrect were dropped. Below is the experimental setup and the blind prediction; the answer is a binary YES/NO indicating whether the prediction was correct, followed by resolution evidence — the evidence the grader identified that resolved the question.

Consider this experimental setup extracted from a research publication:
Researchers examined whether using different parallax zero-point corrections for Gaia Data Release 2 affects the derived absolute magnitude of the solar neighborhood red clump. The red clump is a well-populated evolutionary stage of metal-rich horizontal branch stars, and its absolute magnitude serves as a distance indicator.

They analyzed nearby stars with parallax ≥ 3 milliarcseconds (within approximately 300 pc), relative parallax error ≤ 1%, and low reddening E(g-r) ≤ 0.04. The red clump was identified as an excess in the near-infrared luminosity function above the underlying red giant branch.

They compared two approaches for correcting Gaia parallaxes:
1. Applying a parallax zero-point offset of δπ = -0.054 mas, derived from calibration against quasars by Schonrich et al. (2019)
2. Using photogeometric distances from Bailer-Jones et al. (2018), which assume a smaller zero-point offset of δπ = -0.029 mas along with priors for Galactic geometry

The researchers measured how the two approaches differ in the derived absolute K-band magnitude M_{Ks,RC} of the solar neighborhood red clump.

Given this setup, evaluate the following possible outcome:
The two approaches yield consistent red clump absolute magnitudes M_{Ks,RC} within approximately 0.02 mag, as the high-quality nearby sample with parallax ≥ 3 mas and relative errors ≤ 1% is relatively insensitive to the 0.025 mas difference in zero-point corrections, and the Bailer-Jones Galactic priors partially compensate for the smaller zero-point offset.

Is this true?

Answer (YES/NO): YES